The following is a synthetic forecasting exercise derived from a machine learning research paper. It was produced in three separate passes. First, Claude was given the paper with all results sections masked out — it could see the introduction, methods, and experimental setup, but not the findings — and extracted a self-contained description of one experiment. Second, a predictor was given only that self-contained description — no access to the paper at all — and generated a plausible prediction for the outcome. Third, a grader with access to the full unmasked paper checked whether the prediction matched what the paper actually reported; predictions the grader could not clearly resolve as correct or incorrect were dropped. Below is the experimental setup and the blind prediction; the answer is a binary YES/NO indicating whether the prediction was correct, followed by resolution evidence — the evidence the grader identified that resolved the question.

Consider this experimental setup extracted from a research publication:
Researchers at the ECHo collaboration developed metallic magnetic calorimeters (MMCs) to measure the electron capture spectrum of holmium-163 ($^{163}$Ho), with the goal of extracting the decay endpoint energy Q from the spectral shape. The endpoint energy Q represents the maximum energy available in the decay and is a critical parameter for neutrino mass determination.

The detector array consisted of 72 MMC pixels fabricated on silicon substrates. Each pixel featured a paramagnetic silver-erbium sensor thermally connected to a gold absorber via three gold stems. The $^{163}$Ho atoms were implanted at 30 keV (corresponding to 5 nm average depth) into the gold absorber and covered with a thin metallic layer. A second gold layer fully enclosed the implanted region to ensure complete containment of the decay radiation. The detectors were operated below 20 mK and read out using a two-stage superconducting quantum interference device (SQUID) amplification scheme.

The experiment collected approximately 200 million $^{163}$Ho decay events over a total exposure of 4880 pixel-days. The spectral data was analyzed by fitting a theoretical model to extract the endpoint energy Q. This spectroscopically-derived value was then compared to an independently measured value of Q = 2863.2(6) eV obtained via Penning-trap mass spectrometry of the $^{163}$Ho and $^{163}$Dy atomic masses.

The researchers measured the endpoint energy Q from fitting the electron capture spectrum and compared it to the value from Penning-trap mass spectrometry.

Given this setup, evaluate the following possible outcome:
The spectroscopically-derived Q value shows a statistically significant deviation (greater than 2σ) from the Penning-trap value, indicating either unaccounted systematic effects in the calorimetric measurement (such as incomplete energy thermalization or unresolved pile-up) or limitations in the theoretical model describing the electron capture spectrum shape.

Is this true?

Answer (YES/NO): NO